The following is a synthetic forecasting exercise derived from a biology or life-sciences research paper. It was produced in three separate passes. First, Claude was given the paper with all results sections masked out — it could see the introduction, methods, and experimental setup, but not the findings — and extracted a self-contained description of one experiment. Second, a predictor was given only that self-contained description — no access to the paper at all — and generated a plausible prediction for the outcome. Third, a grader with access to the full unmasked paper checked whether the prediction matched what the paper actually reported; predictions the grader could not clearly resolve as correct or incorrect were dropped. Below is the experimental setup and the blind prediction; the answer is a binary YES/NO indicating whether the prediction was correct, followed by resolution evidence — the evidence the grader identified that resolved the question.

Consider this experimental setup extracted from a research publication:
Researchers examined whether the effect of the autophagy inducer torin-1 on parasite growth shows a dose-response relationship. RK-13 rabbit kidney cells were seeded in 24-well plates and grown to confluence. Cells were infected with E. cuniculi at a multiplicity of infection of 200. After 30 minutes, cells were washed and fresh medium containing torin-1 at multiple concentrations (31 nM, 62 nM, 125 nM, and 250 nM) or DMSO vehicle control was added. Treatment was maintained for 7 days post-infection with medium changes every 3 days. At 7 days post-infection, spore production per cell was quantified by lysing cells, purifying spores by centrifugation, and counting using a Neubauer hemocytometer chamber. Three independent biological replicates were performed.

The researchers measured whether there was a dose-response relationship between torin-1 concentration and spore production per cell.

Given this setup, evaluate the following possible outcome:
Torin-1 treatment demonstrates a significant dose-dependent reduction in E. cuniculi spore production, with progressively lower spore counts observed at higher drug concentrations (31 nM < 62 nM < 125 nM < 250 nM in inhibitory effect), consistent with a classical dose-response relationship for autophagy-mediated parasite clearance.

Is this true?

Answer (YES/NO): NO